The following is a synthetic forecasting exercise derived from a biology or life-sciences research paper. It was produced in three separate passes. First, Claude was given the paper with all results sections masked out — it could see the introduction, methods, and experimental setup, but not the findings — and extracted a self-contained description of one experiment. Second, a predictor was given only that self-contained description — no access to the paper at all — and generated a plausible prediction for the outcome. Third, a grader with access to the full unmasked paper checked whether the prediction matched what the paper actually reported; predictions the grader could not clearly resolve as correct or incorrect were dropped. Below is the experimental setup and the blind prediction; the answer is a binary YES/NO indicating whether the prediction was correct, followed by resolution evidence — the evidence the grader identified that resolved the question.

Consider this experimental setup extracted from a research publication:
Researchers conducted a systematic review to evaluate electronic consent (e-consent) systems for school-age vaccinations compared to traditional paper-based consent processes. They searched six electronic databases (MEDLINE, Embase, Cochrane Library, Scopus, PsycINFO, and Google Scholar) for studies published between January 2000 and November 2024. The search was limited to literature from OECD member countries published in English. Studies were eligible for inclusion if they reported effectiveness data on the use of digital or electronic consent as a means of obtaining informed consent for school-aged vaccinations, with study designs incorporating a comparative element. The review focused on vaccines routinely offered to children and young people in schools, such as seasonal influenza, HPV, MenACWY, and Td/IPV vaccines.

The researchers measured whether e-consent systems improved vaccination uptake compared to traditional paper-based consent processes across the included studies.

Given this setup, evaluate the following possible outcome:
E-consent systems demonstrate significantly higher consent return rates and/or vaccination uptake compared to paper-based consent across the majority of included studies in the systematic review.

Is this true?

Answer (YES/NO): NO